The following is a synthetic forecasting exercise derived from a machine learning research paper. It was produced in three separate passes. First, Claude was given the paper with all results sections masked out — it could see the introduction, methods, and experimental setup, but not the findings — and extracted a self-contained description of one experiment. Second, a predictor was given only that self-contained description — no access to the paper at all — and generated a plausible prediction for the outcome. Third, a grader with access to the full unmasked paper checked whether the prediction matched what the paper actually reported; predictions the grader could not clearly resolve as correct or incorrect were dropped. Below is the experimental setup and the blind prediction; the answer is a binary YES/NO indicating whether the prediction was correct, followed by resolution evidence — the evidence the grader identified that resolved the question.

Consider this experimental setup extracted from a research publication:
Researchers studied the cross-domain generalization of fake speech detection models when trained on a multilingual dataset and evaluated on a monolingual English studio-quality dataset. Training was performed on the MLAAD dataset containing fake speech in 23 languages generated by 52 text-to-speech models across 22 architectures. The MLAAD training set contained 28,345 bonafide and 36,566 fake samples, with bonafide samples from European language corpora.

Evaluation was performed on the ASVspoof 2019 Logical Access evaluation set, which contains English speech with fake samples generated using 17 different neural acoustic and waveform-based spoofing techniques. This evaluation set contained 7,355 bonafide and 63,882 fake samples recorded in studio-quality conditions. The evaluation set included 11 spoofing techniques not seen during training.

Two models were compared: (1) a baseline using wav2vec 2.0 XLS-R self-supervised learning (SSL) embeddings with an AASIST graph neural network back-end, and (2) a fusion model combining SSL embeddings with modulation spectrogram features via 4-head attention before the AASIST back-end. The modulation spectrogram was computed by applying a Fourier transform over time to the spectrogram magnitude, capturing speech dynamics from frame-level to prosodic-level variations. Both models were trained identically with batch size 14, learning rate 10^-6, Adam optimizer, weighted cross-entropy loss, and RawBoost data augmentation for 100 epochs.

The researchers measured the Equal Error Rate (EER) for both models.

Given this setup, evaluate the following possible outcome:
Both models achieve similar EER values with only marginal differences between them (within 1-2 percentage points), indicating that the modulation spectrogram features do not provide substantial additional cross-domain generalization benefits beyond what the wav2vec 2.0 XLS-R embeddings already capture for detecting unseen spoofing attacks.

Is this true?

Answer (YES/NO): NO